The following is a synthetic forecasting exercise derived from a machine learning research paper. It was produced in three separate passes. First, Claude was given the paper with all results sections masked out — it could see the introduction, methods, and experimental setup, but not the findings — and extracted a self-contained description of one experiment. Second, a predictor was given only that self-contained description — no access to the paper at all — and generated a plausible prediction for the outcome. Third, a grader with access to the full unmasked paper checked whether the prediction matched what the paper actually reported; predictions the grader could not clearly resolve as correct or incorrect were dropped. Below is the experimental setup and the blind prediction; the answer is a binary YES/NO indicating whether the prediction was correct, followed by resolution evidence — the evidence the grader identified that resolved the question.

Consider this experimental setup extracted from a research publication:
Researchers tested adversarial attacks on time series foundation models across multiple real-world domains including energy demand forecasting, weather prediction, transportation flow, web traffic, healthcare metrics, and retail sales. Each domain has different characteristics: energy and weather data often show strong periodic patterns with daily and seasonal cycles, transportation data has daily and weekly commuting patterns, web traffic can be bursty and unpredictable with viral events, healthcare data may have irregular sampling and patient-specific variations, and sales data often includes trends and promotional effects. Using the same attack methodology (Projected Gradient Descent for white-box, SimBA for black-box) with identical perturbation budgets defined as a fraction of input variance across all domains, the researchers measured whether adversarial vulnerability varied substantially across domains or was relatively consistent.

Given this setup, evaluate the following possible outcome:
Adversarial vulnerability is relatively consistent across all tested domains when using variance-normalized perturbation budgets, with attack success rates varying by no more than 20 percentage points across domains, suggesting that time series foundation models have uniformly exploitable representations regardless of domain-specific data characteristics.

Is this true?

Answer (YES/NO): NO